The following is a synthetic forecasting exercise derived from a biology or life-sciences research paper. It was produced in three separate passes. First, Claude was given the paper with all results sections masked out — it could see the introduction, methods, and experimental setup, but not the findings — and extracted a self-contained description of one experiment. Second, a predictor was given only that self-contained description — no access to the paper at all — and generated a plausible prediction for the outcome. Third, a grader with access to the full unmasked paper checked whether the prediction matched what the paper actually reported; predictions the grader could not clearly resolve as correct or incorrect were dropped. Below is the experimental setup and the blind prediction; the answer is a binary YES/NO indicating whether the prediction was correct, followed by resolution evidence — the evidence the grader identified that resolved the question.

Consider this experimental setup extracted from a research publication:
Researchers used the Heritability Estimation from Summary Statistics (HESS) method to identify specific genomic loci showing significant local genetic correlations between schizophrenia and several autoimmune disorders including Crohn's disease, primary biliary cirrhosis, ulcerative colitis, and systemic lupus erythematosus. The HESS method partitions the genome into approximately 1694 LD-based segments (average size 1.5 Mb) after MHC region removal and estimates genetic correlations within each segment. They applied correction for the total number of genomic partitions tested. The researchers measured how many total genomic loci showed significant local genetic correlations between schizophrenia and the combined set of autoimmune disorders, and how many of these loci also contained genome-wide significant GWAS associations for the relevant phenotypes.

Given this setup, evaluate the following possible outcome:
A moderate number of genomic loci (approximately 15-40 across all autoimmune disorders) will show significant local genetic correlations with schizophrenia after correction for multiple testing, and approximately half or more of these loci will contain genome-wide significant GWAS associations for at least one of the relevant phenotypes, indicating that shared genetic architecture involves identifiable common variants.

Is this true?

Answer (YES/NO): NO